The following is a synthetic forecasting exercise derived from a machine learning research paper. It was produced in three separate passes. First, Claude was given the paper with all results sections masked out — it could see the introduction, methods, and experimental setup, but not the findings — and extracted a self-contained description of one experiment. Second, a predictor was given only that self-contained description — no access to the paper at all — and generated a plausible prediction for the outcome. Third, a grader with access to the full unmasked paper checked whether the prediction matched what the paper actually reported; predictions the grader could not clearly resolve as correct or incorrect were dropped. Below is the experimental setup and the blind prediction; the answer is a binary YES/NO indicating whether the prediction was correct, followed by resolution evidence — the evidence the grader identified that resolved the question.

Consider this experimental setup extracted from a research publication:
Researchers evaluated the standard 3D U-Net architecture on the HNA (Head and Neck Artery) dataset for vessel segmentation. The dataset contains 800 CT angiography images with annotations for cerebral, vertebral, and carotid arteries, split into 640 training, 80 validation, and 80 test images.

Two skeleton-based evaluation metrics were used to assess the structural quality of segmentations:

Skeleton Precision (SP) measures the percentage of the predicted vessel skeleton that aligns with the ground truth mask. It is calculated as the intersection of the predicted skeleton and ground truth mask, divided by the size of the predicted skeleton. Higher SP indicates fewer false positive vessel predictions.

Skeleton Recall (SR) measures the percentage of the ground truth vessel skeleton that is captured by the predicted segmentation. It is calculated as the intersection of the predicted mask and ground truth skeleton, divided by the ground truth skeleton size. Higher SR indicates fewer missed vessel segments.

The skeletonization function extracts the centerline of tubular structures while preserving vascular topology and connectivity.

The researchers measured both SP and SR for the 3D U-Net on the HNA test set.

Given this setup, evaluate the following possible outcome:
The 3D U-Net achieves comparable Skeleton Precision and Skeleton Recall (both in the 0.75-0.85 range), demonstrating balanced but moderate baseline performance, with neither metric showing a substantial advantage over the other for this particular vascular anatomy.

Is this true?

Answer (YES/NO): NO